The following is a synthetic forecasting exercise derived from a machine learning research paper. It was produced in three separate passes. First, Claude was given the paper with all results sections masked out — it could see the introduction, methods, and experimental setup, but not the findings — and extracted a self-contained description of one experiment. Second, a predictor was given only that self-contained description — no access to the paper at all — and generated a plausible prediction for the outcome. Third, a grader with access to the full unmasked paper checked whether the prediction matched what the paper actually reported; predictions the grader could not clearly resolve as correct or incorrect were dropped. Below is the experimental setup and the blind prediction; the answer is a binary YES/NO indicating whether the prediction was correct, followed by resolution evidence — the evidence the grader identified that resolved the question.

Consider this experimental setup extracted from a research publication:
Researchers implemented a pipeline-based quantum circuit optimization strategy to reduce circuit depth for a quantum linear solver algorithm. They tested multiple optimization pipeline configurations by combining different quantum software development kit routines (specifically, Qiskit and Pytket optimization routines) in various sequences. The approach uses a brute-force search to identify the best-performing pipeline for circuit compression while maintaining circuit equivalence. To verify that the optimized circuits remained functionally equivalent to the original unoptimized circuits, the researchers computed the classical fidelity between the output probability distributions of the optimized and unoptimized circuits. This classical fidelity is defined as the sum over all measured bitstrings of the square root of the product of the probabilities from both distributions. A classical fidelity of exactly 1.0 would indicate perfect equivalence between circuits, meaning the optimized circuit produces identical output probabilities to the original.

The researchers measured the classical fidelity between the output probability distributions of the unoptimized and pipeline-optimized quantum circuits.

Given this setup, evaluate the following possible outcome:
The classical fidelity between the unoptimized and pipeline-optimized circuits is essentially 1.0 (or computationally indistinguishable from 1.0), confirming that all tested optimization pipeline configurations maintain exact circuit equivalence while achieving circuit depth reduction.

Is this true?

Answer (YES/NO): NO